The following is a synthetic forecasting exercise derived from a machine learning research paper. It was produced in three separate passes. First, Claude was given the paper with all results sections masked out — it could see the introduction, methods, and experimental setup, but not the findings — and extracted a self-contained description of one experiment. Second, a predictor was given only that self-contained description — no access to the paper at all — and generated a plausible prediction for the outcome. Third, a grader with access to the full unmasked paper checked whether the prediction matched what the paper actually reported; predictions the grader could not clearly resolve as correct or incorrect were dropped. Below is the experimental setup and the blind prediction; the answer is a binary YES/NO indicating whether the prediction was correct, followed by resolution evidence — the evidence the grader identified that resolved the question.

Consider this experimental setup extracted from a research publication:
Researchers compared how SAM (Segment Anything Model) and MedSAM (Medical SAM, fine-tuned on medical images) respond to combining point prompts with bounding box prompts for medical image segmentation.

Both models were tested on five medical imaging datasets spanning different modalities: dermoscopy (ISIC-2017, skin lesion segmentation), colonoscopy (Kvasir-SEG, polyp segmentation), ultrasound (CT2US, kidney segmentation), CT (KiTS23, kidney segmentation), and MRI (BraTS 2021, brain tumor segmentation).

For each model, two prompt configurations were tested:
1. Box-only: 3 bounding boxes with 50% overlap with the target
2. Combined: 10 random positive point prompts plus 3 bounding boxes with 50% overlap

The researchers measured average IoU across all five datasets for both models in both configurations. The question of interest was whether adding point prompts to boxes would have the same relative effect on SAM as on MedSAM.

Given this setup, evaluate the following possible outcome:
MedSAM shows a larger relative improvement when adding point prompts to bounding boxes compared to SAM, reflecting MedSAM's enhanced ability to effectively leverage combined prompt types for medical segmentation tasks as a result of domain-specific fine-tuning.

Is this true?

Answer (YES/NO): NO